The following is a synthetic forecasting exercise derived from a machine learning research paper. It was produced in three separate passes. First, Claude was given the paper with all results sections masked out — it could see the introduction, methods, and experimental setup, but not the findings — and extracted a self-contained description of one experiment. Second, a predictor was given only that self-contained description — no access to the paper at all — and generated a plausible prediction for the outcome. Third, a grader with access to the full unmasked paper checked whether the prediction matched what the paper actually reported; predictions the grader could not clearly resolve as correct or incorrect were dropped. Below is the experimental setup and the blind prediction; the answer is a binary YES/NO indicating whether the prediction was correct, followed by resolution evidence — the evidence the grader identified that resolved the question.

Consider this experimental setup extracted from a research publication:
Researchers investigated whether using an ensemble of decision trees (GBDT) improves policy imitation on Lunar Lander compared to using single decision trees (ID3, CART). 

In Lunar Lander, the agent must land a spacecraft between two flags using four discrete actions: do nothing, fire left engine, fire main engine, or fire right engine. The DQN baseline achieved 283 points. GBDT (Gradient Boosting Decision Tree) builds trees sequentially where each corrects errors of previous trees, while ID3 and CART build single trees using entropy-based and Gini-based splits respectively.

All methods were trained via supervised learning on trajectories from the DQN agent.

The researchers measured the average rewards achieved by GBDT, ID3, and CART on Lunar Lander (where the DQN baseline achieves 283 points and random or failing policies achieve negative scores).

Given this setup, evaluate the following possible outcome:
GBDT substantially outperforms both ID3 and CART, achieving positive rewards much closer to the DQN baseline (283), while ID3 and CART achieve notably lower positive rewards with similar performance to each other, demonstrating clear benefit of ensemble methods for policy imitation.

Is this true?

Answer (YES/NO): NO